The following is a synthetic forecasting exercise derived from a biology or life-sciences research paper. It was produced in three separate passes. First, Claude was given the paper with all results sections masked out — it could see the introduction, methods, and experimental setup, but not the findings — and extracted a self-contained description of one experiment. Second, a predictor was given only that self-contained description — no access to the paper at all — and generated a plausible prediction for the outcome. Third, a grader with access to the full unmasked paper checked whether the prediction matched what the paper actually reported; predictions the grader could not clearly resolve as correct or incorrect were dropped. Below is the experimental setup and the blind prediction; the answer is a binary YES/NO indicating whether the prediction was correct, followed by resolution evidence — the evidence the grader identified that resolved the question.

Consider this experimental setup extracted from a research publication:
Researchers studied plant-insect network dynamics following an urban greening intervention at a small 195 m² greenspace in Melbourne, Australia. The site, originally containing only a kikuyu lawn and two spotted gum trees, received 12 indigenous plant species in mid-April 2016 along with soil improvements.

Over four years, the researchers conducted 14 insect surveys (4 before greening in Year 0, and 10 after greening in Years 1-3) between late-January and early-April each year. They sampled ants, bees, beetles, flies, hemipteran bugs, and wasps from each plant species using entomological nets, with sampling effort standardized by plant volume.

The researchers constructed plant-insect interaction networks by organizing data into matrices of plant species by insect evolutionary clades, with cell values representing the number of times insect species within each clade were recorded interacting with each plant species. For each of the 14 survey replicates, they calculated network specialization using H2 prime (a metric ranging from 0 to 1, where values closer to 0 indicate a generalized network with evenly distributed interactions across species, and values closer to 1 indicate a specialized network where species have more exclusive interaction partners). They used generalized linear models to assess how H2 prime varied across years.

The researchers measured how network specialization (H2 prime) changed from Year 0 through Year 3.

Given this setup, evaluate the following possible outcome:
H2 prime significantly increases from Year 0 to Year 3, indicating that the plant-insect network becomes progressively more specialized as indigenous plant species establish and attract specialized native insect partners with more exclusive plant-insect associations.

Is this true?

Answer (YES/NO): NO